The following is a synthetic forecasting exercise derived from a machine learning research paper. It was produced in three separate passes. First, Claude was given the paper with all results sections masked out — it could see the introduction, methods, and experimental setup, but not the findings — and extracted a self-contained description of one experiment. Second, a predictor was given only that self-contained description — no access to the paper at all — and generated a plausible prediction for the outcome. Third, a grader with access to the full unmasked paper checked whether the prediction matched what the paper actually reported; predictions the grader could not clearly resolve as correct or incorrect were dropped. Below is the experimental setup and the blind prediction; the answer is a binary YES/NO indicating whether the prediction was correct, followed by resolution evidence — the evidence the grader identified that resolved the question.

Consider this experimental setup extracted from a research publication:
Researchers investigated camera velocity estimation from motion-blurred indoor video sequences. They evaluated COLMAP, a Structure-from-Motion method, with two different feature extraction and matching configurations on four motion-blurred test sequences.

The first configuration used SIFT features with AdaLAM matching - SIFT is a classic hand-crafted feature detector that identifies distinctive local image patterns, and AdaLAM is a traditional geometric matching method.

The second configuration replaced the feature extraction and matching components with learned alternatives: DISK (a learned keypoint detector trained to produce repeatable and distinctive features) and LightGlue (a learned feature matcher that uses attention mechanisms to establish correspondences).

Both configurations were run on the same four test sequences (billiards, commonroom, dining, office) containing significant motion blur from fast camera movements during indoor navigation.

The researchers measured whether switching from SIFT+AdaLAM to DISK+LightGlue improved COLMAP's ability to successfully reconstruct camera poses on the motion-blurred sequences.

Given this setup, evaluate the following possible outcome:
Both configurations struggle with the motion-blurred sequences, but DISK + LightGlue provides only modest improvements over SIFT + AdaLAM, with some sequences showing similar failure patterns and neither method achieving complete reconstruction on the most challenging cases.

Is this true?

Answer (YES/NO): NO